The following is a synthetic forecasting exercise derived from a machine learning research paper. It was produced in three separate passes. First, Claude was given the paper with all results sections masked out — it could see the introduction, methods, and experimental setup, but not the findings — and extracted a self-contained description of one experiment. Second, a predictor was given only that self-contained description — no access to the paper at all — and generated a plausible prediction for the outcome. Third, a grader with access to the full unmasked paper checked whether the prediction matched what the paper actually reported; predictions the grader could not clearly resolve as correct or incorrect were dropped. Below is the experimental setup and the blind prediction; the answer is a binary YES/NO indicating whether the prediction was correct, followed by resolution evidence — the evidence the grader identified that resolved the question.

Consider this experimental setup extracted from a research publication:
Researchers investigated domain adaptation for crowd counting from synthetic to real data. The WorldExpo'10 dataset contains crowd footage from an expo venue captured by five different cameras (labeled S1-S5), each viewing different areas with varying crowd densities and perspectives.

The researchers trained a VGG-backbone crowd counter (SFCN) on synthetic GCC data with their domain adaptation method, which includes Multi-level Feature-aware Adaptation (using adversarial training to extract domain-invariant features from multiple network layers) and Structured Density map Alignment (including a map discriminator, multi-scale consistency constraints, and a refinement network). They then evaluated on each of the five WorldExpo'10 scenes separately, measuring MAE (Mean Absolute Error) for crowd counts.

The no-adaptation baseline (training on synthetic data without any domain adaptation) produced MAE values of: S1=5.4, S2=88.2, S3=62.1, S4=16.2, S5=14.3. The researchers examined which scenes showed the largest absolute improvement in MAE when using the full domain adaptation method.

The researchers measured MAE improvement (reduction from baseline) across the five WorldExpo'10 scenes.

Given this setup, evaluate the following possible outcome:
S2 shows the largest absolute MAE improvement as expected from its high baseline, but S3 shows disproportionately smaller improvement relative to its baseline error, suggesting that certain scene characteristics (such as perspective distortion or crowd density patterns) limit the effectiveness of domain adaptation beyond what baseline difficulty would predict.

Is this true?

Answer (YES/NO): NO